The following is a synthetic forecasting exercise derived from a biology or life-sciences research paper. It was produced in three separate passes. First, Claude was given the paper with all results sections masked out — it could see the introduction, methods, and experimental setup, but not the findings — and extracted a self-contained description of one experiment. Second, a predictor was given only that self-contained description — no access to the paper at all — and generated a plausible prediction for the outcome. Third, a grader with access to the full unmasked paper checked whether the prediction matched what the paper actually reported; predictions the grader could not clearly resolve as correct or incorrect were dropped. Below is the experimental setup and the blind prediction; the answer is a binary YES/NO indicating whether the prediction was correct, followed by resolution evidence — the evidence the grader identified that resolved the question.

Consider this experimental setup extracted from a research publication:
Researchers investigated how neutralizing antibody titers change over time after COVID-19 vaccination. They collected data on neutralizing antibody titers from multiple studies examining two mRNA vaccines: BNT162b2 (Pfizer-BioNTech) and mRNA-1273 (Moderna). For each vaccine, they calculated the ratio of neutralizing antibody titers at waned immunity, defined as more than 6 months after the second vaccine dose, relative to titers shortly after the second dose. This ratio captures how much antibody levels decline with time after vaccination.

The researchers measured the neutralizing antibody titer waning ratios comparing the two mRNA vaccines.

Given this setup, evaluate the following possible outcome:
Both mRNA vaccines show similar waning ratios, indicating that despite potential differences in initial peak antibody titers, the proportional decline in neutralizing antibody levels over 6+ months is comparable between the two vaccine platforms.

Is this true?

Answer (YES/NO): YES